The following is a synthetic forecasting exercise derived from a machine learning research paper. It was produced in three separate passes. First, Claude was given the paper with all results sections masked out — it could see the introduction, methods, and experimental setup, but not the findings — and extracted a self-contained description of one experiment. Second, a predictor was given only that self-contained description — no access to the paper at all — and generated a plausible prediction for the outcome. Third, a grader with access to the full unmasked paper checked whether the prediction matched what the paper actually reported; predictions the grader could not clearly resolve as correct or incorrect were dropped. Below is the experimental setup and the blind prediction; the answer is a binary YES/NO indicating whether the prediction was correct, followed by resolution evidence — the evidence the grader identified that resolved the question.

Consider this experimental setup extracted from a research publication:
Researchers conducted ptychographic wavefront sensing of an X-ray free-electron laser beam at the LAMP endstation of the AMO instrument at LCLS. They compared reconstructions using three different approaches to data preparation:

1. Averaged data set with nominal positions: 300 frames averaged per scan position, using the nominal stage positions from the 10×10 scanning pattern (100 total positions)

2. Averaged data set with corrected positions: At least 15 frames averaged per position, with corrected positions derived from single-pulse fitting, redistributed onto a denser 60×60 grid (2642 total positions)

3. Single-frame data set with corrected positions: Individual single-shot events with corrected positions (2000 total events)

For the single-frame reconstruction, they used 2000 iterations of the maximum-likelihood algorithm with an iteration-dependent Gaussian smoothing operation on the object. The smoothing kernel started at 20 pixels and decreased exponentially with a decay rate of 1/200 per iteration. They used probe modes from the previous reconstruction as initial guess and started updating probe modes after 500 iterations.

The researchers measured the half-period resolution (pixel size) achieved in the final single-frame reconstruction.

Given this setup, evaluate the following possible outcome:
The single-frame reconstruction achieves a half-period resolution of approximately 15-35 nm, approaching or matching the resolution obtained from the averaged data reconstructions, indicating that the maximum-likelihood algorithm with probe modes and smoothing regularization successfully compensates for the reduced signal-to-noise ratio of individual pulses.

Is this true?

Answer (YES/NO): NO